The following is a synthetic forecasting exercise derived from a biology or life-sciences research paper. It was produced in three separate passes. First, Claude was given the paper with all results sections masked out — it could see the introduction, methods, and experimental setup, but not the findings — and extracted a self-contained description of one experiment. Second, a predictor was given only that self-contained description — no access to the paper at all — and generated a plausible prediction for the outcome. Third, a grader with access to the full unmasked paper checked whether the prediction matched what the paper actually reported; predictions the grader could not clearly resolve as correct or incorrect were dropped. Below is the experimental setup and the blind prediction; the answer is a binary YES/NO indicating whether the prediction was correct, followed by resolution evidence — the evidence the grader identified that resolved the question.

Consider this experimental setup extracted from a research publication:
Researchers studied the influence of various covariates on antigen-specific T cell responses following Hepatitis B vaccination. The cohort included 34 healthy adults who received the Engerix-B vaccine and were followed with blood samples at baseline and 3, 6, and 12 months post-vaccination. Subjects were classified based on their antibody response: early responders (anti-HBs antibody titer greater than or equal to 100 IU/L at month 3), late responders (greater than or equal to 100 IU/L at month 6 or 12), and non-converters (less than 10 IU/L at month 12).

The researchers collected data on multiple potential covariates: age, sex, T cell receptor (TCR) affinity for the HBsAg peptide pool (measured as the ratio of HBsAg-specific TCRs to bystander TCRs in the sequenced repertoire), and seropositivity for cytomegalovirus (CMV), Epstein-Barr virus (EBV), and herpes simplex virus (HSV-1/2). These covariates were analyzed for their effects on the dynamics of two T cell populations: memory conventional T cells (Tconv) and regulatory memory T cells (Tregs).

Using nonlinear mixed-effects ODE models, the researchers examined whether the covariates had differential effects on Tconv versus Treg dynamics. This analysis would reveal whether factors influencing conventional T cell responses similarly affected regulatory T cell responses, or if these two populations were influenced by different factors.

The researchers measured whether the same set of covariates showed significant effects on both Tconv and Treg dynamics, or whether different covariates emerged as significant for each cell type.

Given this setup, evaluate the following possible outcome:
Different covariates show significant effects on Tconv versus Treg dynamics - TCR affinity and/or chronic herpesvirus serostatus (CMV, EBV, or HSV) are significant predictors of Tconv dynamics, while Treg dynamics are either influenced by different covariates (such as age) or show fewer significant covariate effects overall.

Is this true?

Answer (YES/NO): NO